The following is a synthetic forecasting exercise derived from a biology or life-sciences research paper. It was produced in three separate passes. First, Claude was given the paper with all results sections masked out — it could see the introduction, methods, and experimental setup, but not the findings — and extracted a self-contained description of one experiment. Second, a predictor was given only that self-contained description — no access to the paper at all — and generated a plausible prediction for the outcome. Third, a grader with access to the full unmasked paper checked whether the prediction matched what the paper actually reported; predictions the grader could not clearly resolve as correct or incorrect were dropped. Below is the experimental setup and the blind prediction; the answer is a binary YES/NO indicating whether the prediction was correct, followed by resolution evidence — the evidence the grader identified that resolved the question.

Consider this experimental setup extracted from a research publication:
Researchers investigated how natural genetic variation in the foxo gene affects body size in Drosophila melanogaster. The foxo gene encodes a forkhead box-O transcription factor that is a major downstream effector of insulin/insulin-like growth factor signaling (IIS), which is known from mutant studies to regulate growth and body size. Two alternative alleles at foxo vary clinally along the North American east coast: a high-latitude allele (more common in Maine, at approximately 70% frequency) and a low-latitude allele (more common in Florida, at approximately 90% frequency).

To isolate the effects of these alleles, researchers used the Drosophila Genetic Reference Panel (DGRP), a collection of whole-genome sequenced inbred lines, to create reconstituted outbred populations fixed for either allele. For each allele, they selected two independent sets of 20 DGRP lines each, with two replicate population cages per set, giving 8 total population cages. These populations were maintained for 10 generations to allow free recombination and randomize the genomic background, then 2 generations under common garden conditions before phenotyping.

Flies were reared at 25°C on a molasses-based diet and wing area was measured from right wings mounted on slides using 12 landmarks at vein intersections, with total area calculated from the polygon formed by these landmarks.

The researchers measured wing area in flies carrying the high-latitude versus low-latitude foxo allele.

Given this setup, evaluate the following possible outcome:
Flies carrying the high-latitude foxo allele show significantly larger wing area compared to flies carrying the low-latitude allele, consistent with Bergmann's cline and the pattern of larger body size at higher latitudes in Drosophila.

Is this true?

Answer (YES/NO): YES